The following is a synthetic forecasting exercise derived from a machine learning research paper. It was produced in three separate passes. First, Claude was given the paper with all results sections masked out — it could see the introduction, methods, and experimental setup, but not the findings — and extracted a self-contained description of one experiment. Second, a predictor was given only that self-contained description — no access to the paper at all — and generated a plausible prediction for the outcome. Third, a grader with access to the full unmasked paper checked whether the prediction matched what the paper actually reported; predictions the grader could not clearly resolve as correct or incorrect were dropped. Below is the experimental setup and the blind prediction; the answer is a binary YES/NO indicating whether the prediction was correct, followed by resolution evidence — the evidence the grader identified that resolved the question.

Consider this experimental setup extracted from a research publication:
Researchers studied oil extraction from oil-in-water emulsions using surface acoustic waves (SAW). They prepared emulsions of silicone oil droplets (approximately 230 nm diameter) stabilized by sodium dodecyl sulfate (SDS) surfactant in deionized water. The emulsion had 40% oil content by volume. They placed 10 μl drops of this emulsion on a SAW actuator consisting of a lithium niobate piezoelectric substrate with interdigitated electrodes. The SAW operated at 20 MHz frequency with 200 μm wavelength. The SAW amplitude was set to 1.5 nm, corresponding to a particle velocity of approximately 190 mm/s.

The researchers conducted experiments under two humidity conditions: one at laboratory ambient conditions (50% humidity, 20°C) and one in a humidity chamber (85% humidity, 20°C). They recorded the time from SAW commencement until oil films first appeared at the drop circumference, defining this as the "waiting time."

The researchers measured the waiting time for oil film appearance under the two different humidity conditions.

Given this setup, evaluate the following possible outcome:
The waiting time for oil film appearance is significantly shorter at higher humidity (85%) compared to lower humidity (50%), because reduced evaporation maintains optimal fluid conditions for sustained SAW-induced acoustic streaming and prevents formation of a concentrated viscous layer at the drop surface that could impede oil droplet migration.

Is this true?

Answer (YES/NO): NO